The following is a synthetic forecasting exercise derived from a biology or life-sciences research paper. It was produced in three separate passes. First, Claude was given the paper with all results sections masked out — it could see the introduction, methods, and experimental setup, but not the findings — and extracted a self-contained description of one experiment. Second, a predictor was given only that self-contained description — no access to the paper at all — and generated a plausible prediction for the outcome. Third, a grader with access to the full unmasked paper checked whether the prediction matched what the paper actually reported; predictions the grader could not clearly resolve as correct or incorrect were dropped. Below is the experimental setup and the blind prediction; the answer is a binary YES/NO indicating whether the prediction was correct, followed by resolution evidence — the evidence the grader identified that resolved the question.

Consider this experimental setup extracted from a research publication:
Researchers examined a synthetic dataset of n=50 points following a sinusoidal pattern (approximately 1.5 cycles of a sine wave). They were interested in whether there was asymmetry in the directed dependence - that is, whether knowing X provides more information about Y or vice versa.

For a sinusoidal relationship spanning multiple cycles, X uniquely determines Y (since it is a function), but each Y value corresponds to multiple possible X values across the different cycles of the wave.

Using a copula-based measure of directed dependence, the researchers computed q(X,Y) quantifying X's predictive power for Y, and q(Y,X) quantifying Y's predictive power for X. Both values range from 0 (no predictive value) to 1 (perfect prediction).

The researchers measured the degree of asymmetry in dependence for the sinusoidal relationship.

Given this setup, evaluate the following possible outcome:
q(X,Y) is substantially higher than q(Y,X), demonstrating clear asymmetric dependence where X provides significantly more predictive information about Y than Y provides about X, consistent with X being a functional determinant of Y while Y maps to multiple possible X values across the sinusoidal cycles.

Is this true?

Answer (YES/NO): YES